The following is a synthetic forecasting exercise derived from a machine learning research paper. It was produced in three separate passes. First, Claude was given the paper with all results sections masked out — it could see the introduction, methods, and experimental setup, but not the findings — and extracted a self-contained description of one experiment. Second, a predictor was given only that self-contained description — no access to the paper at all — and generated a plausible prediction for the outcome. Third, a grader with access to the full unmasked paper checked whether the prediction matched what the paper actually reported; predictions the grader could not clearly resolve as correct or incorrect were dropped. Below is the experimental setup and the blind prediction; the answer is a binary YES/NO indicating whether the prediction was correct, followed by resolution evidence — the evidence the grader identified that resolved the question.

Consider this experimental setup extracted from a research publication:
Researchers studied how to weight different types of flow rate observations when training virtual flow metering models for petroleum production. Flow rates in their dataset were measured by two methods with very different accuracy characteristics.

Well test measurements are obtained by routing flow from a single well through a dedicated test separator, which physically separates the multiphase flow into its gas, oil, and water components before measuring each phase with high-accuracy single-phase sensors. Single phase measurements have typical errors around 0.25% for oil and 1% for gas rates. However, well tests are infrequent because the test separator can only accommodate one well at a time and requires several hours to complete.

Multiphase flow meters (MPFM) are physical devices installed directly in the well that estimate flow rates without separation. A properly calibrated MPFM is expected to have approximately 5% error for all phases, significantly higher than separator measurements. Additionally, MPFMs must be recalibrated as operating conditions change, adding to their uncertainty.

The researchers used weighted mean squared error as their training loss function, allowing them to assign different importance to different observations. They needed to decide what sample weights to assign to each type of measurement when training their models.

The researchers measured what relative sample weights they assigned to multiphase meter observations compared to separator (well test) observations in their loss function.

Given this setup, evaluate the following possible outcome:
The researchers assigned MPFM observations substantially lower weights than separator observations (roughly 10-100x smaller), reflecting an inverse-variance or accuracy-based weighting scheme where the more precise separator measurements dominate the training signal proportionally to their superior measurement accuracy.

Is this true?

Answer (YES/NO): YES